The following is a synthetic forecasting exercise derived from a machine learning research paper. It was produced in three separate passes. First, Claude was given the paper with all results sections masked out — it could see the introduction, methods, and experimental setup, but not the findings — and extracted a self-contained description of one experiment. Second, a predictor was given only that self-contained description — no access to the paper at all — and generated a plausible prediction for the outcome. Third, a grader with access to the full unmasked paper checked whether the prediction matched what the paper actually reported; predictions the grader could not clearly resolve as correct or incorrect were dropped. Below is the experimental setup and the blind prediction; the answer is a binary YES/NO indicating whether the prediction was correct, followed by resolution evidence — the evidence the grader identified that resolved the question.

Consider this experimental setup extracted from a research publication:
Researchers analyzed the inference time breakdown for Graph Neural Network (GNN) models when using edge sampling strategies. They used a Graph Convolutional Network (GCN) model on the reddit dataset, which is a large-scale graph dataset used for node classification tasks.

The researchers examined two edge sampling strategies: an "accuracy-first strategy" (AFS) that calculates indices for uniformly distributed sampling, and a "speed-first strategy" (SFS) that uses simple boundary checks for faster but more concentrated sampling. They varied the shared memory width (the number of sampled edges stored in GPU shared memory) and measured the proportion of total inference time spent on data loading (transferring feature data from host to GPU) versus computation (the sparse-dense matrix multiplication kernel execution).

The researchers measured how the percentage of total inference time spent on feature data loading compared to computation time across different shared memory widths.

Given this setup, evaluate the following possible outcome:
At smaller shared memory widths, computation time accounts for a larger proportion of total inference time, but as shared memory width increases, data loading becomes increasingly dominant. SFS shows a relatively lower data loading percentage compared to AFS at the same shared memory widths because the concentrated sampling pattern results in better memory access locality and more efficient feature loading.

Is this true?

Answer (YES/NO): NO